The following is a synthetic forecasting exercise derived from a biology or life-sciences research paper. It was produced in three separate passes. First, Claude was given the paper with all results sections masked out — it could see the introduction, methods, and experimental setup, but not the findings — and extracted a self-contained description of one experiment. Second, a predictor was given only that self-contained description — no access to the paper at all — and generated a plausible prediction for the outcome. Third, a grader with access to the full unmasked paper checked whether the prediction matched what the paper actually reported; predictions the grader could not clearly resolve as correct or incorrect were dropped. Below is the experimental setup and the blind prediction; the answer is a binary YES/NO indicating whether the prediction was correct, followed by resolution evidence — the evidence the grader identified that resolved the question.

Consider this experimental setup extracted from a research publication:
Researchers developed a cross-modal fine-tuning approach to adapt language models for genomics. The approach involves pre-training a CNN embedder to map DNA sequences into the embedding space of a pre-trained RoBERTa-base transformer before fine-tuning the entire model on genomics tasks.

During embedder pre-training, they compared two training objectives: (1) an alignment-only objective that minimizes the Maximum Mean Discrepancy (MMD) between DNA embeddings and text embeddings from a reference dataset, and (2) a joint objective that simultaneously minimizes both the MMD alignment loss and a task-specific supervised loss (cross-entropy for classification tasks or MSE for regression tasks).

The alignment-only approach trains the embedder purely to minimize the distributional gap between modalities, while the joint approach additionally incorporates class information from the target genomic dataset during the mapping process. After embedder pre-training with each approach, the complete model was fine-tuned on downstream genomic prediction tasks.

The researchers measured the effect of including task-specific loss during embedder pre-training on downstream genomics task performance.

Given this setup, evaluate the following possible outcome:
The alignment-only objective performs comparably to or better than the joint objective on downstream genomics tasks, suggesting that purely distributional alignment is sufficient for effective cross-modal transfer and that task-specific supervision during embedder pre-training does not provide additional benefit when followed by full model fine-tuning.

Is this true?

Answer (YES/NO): NO